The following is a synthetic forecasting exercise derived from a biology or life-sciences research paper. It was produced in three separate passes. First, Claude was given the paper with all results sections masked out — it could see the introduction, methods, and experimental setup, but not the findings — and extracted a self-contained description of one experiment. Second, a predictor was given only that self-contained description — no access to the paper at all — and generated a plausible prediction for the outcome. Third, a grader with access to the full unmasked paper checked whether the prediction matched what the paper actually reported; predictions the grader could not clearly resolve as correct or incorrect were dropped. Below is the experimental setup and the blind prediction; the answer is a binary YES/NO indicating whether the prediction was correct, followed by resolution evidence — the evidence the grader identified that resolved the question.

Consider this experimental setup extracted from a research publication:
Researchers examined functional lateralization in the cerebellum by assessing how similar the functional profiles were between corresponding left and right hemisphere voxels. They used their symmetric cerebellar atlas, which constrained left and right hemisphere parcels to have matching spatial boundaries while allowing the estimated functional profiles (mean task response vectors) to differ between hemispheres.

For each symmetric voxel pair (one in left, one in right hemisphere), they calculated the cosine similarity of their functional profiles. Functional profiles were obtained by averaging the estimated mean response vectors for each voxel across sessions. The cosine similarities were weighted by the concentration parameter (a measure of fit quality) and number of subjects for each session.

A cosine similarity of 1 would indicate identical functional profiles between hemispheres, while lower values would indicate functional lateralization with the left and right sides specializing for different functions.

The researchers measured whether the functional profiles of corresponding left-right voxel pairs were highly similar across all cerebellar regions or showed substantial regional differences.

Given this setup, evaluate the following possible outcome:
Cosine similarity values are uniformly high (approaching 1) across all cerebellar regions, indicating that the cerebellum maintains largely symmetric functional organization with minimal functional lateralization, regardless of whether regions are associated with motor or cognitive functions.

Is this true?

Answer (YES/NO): NO